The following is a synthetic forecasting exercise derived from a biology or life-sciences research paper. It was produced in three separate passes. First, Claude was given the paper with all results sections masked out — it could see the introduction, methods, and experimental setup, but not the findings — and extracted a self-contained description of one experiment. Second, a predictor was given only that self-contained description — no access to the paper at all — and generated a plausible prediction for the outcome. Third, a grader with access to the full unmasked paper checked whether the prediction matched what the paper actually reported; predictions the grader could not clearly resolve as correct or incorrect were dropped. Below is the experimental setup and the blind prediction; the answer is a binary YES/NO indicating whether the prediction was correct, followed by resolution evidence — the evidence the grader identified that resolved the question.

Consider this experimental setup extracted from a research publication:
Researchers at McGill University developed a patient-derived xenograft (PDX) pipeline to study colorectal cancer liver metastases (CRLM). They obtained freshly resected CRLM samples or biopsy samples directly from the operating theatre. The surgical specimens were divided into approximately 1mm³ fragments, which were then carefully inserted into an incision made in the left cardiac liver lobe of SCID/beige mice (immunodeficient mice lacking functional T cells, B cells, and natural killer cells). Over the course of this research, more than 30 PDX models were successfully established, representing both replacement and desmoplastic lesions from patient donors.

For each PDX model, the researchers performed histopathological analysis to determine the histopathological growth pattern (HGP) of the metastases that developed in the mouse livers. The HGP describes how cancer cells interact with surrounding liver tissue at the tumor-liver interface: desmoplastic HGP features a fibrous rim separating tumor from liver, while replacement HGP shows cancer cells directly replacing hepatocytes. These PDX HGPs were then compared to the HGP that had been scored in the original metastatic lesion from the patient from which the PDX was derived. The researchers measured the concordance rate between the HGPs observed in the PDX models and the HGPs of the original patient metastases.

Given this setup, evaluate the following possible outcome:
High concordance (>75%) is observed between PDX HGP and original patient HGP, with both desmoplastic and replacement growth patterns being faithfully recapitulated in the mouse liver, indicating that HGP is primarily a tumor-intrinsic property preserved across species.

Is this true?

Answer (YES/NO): YES